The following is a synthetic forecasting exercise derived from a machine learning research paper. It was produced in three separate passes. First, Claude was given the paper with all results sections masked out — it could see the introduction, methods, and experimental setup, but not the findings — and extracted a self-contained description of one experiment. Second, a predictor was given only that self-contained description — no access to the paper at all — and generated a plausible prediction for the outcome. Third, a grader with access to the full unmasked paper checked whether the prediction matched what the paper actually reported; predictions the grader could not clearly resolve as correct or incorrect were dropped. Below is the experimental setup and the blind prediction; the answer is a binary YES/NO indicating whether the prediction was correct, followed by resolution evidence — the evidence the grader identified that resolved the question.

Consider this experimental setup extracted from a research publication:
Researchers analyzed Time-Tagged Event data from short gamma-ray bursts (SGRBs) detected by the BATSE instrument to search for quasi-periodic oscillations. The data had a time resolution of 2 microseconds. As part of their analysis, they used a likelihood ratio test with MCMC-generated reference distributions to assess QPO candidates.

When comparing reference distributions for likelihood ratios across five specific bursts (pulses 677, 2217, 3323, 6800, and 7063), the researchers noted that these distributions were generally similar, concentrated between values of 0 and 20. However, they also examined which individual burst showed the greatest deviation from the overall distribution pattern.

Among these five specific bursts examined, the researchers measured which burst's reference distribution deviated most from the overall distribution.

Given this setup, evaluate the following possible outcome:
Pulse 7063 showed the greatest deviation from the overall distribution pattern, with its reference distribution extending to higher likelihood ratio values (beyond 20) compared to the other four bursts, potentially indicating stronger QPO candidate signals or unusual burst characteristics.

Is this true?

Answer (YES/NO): NO